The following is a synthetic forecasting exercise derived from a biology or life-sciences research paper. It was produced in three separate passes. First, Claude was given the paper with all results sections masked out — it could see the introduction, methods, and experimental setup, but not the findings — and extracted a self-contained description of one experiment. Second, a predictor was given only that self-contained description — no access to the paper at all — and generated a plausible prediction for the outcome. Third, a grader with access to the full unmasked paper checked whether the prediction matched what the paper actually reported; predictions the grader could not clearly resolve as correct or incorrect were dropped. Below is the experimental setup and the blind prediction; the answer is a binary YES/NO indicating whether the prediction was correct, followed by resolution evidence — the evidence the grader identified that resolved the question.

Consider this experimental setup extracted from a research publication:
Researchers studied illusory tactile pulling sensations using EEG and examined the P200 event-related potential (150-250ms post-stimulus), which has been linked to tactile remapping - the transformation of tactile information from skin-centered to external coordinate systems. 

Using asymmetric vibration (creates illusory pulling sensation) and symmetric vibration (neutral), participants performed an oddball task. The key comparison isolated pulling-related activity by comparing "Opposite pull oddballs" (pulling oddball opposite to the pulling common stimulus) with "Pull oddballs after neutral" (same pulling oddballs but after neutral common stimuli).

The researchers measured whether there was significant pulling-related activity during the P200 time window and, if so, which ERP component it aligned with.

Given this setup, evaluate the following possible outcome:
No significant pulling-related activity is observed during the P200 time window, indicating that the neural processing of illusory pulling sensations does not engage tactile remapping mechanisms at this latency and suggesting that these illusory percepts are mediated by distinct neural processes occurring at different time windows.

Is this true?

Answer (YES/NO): NO